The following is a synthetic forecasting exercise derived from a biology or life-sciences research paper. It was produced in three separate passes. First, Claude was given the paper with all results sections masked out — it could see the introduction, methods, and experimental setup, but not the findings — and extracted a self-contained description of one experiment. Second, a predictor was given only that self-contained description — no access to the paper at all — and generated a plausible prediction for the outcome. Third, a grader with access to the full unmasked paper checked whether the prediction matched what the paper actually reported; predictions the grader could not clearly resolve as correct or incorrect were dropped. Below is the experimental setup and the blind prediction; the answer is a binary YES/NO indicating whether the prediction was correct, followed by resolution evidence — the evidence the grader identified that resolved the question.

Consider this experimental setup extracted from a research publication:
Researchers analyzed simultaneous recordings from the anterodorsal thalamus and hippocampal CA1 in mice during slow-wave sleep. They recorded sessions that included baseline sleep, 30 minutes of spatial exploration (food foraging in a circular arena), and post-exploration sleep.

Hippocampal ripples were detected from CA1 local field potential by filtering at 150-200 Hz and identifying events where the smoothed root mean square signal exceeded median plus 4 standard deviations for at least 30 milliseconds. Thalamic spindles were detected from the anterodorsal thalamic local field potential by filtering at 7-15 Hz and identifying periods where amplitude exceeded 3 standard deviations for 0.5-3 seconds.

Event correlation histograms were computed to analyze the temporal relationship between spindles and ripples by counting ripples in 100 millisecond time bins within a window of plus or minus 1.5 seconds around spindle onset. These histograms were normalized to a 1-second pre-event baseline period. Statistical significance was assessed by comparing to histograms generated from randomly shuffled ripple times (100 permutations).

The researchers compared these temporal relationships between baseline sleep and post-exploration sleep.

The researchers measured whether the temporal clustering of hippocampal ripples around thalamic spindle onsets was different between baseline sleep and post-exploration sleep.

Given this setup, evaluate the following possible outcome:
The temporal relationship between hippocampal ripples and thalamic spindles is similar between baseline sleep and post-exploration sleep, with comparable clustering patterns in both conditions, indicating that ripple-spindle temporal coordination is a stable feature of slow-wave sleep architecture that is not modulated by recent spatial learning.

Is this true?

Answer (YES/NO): NO